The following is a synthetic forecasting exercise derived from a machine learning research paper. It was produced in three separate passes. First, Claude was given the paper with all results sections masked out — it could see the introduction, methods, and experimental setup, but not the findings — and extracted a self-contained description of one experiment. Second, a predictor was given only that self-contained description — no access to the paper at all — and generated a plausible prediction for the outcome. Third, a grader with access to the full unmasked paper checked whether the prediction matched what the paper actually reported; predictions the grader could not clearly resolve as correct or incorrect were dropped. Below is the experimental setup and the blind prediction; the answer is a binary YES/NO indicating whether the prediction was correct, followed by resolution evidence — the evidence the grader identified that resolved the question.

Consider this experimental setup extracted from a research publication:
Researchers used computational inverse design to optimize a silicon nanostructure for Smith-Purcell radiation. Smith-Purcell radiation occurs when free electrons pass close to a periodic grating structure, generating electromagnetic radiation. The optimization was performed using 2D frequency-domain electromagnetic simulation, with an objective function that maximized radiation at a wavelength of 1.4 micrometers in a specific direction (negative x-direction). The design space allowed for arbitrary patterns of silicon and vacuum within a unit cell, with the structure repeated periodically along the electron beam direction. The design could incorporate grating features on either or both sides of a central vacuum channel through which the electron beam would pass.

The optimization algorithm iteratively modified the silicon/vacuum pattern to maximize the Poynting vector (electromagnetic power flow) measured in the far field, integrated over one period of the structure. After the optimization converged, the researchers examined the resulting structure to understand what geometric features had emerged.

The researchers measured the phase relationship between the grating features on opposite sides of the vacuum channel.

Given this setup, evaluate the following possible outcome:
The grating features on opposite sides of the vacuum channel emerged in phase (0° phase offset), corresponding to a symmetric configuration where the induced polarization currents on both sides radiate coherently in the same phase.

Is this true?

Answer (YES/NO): NO